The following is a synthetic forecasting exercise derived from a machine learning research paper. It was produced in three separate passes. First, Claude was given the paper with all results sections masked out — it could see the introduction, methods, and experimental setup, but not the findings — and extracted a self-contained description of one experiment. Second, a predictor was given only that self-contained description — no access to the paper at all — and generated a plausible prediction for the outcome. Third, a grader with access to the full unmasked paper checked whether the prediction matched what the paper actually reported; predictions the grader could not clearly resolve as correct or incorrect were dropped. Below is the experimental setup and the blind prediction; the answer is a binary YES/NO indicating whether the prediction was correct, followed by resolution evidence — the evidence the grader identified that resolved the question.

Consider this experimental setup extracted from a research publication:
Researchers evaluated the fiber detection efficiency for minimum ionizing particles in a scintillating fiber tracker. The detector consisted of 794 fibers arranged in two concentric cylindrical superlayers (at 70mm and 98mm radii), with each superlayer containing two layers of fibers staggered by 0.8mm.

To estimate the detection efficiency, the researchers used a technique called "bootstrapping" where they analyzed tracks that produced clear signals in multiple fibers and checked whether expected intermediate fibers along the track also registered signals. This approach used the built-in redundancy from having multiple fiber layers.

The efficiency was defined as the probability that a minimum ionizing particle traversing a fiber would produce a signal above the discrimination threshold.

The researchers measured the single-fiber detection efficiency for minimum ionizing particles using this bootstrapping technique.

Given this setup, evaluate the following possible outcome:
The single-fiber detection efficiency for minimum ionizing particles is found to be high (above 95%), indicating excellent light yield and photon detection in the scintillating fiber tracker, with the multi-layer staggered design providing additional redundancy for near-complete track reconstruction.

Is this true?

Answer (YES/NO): NO